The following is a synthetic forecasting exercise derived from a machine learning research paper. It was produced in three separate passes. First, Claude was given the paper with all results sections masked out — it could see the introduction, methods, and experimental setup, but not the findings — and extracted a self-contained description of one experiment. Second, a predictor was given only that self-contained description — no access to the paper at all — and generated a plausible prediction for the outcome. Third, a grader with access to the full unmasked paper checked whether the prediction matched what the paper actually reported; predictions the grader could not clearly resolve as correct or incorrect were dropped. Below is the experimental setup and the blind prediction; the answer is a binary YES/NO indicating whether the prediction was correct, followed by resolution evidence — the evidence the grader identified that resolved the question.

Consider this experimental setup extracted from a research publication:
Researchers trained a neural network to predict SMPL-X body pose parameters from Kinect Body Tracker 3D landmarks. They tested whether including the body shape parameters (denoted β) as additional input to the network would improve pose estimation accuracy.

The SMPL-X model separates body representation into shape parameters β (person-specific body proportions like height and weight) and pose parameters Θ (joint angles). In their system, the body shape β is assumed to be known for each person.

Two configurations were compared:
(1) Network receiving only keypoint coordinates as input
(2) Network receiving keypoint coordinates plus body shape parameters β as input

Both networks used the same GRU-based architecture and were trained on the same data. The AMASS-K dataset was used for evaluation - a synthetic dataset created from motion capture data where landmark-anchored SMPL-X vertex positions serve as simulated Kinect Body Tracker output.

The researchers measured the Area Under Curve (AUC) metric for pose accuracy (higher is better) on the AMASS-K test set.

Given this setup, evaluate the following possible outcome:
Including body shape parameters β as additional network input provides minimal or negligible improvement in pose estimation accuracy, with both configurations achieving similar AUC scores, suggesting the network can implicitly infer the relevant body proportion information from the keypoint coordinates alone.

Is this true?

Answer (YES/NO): NO